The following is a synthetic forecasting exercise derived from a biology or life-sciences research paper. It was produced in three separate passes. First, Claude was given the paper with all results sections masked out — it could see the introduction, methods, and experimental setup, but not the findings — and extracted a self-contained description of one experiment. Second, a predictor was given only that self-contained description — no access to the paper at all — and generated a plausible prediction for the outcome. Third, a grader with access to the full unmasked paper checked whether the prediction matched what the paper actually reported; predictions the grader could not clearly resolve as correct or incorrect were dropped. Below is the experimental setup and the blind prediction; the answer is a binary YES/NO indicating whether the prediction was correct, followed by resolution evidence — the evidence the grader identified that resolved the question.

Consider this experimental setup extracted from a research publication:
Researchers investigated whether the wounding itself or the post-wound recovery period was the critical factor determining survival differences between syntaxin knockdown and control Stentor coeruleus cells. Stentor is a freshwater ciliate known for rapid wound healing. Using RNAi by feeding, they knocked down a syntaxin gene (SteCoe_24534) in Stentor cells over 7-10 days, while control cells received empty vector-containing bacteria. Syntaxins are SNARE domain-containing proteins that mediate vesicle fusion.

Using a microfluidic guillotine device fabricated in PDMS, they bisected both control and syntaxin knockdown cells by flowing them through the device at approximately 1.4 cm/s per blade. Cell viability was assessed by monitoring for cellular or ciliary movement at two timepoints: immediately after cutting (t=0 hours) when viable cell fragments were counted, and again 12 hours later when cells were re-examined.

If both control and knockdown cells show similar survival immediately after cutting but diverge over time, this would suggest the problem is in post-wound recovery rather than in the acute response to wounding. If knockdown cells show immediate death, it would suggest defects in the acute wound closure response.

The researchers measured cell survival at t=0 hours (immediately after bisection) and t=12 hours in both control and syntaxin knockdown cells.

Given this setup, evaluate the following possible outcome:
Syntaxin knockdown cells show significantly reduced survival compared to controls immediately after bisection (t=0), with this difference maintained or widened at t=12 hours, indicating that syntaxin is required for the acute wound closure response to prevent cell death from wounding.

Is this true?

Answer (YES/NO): NO